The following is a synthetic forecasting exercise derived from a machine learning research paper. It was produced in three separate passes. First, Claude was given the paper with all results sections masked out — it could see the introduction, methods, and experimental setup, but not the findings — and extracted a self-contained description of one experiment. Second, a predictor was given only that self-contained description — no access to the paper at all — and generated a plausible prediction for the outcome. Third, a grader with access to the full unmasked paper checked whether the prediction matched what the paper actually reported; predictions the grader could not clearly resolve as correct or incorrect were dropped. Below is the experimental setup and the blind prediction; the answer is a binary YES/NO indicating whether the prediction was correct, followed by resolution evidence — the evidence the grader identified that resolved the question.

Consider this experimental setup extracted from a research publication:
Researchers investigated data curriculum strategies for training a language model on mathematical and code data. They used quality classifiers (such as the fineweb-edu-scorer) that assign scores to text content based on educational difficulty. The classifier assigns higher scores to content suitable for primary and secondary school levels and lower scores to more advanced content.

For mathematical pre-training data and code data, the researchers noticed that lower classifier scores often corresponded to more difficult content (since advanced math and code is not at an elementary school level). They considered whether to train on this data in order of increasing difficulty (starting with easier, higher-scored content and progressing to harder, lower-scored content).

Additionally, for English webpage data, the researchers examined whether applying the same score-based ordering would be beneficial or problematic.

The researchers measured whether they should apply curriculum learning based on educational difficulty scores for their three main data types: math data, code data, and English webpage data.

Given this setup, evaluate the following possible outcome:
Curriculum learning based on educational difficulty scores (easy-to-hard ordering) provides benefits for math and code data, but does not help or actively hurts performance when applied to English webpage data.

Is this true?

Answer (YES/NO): YES